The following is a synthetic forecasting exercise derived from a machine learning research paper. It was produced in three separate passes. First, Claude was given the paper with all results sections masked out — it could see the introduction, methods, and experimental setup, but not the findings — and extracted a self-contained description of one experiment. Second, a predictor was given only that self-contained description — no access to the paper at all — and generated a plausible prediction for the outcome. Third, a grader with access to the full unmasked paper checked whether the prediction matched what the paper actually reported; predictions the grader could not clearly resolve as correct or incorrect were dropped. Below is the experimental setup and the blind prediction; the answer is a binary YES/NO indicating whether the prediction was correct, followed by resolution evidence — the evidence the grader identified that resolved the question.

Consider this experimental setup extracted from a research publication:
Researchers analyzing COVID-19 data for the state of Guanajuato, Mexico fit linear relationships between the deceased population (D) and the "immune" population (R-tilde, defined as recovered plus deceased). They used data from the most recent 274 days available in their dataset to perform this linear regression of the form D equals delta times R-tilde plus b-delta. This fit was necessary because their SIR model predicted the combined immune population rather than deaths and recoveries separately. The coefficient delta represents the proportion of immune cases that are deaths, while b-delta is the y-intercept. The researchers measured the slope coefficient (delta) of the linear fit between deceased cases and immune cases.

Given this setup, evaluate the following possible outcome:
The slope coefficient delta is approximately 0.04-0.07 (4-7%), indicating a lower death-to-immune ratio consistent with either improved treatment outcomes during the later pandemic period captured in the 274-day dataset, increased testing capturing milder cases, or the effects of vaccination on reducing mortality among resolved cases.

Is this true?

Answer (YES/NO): NO